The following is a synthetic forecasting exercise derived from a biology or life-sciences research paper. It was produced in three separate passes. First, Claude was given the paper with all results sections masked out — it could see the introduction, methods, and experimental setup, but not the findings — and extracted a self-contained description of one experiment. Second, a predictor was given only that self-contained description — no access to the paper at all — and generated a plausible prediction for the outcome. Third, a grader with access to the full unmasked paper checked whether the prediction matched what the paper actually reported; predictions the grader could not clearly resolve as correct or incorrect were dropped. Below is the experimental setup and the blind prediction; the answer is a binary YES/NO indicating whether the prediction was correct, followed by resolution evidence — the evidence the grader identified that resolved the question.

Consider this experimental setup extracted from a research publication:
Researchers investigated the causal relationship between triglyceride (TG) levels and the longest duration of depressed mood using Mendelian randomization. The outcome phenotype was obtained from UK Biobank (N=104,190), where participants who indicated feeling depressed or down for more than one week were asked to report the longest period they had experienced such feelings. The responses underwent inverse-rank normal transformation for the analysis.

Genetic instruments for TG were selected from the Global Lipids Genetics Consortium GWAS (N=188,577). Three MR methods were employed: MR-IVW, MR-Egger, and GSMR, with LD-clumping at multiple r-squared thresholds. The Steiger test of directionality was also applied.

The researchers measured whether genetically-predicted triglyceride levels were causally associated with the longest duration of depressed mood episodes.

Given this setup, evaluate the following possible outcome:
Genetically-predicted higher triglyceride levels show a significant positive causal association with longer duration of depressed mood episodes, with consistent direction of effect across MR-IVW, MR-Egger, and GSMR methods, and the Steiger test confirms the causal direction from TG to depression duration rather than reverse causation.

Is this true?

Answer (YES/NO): NO